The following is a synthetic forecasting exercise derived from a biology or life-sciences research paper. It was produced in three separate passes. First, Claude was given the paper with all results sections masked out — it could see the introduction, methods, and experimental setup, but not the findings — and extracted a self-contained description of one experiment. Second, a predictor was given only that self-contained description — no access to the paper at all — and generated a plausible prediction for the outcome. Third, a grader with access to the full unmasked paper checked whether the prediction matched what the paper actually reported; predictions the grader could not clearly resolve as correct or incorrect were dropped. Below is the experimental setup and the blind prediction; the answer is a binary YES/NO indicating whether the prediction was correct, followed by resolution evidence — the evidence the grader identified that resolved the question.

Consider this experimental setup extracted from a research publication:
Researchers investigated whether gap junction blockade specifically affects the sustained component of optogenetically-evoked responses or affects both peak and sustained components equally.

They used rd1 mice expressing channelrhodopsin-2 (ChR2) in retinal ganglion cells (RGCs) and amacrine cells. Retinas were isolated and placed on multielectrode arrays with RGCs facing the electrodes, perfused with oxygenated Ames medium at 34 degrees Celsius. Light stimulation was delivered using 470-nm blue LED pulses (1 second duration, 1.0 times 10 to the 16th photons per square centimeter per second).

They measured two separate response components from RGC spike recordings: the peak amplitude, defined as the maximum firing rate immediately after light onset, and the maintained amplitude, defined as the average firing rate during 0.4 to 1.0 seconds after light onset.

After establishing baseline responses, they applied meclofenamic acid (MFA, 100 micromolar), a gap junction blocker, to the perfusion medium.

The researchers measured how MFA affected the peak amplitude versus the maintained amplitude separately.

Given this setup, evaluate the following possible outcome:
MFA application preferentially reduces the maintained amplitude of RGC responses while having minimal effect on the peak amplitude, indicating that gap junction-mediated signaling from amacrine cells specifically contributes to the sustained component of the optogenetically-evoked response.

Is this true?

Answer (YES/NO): YES